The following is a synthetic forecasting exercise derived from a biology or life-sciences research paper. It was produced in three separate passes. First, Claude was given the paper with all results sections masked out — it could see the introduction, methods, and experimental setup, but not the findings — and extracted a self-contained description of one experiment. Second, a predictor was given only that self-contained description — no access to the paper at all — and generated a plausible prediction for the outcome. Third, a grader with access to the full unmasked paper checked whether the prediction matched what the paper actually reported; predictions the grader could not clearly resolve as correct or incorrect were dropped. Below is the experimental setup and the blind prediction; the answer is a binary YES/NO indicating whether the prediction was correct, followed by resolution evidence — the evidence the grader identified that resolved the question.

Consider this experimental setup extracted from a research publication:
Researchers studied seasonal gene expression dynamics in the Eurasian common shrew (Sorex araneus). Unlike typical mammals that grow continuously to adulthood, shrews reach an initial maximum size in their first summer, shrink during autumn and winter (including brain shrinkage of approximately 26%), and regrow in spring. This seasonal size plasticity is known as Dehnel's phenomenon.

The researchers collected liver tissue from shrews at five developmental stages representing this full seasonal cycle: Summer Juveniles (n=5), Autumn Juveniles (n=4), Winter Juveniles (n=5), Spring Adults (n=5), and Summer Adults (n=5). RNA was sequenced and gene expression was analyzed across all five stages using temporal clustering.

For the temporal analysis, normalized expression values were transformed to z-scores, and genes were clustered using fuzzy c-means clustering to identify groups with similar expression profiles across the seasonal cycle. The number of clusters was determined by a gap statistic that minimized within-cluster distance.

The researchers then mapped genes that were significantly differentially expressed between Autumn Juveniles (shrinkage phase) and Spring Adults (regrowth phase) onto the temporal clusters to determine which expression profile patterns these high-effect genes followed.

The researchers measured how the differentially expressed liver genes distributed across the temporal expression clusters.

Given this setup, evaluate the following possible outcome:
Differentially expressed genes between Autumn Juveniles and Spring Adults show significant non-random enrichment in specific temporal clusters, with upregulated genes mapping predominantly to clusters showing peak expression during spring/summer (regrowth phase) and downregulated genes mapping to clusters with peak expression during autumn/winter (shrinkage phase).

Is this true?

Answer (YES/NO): YES